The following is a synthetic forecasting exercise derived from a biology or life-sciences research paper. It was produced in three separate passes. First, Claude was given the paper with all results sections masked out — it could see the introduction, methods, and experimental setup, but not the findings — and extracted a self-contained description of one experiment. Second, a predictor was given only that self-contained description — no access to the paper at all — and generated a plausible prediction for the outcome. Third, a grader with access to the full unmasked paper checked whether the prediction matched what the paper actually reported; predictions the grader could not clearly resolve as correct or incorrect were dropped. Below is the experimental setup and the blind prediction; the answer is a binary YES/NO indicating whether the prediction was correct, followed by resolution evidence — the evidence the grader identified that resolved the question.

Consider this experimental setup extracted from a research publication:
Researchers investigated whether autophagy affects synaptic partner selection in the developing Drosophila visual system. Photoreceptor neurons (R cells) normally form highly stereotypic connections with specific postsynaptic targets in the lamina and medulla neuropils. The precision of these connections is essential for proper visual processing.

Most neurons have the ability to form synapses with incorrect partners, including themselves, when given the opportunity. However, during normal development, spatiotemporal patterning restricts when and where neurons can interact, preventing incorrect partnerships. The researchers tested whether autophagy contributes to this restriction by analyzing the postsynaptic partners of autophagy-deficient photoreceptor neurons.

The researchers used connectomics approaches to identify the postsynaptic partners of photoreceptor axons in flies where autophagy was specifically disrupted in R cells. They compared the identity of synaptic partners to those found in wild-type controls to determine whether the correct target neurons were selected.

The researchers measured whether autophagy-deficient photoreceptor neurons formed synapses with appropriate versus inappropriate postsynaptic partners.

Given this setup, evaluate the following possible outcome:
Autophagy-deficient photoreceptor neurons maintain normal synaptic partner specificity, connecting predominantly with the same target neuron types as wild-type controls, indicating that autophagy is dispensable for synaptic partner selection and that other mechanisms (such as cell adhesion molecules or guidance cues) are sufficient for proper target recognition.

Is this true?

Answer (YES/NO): NO